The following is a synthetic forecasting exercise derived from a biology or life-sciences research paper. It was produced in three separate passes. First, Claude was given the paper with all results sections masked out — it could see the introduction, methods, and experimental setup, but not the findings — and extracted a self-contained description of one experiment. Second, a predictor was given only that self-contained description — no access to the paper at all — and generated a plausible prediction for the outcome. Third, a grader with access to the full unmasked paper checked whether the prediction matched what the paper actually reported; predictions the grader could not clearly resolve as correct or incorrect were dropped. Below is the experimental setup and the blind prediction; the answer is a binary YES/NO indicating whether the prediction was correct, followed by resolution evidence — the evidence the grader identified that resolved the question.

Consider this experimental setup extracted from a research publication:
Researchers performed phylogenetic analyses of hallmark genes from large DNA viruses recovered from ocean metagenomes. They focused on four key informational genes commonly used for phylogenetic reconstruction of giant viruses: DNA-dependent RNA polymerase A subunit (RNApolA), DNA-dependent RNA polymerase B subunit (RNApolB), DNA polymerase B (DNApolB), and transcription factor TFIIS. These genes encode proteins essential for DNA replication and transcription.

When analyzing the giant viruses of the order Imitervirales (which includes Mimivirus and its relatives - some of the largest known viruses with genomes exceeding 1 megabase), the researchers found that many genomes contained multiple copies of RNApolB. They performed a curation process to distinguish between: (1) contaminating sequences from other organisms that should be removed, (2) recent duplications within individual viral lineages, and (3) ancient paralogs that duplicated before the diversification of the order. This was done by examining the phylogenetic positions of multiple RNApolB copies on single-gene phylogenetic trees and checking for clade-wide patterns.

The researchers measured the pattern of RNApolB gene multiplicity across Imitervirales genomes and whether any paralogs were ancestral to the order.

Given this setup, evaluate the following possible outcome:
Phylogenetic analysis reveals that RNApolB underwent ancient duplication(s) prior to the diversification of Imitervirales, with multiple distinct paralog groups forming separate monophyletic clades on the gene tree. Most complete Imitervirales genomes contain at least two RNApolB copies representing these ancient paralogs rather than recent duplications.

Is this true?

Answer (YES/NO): YES